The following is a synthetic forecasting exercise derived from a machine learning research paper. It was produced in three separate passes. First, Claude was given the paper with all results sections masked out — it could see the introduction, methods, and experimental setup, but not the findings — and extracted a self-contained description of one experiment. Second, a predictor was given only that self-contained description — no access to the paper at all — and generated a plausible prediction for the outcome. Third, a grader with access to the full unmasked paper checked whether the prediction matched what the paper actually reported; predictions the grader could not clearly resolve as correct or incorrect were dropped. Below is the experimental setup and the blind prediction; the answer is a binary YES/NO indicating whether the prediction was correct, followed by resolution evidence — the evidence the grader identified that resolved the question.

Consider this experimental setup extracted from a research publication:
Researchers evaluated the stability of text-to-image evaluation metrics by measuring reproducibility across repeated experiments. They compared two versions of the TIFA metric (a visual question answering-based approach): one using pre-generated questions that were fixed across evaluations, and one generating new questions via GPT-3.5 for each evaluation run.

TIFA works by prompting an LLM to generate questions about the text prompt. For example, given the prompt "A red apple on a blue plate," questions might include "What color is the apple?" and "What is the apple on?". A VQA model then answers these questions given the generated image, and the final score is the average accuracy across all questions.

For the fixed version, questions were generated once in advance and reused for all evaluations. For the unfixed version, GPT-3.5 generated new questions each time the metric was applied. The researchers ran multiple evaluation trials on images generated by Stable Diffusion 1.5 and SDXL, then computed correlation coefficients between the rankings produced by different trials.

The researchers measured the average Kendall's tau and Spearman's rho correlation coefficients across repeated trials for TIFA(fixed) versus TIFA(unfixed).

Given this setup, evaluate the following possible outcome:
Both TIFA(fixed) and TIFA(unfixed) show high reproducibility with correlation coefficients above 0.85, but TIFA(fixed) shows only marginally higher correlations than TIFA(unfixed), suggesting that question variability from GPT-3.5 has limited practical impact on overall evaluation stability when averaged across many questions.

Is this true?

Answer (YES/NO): YES